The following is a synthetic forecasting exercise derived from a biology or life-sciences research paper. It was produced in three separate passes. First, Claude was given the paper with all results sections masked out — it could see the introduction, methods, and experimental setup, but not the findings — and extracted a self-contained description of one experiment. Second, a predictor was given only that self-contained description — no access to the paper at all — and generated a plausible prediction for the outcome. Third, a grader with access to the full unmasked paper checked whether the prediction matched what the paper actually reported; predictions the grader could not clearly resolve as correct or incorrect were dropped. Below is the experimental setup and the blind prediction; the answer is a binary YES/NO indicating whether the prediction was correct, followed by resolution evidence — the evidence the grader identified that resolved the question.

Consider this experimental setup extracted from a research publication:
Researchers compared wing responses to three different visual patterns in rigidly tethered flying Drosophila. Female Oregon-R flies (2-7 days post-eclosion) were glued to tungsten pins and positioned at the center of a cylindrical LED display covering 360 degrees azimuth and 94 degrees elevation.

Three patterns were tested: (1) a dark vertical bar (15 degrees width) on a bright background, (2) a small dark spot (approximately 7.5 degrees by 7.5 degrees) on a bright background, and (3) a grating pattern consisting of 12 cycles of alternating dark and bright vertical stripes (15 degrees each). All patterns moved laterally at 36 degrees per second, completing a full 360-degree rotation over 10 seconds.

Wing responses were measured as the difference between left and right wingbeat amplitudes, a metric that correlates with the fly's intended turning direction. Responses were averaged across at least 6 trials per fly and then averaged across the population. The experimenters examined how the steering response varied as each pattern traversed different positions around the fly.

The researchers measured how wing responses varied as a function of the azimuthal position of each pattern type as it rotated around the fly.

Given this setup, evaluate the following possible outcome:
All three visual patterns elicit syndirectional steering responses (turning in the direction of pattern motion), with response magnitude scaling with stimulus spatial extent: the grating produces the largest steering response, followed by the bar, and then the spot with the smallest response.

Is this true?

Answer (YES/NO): NO